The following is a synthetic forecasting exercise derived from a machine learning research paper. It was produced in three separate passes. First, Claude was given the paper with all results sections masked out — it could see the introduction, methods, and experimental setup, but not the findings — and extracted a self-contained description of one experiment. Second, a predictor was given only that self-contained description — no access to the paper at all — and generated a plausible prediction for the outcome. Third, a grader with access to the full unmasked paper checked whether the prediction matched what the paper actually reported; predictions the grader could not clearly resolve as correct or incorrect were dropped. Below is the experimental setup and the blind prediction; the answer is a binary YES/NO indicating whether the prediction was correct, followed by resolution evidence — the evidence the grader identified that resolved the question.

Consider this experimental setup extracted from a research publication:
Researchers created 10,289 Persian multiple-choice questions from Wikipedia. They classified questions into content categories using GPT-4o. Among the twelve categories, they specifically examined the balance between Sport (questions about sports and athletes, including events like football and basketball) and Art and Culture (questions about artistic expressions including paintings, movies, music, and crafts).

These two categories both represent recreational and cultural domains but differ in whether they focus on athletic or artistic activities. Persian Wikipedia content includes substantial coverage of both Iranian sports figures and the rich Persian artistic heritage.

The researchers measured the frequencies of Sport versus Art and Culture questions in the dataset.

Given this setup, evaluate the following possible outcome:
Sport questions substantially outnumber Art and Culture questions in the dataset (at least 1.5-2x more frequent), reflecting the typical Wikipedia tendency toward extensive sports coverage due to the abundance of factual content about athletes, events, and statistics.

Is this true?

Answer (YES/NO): NO